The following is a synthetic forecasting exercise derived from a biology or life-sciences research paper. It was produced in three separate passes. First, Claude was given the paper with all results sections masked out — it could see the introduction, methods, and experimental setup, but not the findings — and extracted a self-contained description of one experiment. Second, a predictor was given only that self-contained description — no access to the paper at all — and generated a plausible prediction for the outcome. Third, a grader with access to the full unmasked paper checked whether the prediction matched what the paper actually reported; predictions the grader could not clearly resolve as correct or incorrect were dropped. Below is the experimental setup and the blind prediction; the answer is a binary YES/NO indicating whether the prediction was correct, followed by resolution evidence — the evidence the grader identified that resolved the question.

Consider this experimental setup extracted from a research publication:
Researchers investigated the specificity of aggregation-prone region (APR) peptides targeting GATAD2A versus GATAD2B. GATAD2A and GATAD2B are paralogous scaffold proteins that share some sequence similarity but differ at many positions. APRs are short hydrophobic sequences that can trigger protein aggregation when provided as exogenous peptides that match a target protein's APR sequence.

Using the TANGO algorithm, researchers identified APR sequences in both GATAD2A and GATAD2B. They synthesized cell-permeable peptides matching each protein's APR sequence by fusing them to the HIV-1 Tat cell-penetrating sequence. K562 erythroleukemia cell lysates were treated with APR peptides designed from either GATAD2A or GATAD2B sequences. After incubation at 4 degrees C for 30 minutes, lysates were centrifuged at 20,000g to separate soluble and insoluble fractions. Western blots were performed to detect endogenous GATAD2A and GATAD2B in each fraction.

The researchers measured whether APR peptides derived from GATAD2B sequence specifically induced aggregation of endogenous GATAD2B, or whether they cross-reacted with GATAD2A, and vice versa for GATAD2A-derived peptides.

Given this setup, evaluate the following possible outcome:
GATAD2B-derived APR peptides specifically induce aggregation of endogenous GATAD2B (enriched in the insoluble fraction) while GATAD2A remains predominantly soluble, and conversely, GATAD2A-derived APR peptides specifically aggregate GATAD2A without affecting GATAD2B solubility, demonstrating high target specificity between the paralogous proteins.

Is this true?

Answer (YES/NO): NO